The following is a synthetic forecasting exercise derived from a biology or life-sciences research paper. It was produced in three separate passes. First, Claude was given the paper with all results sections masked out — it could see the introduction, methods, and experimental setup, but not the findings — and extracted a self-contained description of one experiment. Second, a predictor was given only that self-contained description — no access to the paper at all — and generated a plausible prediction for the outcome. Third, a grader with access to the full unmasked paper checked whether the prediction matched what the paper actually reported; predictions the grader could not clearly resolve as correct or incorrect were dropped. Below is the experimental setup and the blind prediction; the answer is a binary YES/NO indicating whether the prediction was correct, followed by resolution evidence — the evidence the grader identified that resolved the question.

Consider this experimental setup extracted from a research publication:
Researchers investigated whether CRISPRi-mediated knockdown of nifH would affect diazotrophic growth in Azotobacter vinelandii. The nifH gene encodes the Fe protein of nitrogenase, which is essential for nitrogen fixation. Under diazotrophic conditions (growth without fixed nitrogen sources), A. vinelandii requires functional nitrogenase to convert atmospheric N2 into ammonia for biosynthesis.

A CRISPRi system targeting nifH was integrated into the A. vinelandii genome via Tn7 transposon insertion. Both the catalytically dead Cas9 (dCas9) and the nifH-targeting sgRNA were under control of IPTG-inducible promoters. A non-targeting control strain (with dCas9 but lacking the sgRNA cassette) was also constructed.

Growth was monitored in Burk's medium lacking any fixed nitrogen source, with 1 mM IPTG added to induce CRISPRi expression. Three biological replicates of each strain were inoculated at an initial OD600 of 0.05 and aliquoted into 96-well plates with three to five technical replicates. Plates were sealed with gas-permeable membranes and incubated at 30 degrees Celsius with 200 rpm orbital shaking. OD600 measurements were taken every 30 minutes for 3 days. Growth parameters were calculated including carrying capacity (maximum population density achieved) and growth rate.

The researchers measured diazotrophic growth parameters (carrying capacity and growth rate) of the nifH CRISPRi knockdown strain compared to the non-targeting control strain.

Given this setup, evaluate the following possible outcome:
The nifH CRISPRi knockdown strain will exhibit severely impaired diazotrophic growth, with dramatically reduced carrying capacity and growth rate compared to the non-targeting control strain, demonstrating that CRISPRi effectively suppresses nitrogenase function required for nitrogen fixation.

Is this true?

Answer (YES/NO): NO